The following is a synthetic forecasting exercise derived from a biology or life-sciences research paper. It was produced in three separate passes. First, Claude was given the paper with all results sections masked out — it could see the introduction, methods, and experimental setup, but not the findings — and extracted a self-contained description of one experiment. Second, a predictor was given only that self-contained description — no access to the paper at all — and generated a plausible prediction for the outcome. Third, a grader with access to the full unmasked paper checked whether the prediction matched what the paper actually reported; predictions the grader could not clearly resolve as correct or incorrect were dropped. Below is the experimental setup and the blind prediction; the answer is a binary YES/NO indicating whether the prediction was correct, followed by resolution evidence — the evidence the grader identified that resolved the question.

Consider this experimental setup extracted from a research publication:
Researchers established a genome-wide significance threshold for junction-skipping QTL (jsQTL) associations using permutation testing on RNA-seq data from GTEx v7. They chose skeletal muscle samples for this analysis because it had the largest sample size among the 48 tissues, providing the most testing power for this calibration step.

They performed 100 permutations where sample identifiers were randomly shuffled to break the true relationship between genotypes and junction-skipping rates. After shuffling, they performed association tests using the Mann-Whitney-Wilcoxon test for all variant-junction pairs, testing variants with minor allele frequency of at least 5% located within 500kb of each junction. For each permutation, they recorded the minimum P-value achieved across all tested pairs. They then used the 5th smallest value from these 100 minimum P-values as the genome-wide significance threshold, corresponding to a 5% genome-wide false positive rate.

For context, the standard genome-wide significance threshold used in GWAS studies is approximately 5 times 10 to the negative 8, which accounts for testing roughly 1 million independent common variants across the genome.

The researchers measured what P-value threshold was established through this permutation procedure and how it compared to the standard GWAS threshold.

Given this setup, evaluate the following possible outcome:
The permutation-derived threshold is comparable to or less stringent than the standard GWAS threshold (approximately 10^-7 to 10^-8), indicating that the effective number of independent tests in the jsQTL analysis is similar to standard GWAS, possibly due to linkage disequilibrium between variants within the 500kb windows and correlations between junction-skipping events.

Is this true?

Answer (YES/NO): NO